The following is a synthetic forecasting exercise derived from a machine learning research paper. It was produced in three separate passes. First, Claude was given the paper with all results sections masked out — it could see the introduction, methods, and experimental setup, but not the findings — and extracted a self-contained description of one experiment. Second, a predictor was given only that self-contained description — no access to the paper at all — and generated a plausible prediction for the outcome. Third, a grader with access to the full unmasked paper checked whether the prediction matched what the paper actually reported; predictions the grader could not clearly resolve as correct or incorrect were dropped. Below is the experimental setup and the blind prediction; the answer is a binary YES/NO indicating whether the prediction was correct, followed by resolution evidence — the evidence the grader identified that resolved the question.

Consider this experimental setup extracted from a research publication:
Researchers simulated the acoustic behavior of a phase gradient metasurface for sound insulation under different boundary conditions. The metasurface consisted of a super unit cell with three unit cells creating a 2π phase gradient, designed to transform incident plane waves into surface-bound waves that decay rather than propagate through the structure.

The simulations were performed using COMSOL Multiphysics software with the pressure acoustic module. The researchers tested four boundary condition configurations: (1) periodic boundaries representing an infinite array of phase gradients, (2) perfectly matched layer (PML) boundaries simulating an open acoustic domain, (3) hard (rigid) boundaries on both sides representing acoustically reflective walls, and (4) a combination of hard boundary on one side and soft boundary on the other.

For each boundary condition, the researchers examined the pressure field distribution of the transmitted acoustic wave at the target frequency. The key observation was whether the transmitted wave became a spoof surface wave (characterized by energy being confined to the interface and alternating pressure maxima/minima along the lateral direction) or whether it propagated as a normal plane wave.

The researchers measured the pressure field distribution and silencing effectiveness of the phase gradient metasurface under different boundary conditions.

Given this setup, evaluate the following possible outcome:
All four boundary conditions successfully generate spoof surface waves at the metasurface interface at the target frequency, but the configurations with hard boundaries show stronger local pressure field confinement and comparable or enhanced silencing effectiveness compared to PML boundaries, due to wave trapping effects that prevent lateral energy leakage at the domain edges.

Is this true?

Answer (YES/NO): NO